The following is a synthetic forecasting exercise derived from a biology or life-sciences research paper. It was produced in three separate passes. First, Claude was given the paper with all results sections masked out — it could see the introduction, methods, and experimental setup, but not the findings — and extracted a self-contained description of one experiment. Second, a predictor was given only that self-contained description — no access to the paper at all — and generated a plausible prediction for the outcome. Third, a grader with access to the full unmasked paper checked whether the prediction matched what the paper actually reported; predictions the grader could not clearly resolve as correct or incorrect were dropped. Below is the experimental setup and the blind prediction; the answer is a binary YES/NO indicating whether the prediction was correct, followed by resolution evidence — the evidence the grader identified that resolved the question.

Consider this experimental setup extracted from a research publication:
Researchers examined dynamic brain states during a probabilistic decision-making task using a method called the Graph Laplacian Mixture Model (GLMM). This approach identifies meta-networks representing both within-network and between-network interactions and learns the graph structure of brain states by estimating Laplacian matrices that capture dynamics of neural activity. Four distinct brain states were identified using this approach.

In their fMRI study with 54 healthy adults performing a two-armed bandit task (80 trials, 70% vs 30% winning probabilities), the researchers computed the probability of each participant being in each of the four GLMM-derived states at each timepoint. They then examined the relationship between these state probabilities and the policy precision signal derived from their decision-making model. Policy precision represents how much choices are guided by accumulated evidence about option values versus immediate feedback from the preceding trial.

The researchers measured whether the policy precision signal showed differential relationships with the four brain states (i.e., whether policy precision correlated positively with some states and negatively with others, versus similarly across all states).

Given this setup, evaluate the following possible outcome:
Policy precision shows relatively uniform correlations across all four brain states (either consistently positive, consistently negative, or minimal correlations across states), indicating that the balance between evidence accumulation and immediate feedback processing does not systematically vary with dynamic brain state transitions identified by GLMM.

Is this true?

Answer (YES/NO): NO